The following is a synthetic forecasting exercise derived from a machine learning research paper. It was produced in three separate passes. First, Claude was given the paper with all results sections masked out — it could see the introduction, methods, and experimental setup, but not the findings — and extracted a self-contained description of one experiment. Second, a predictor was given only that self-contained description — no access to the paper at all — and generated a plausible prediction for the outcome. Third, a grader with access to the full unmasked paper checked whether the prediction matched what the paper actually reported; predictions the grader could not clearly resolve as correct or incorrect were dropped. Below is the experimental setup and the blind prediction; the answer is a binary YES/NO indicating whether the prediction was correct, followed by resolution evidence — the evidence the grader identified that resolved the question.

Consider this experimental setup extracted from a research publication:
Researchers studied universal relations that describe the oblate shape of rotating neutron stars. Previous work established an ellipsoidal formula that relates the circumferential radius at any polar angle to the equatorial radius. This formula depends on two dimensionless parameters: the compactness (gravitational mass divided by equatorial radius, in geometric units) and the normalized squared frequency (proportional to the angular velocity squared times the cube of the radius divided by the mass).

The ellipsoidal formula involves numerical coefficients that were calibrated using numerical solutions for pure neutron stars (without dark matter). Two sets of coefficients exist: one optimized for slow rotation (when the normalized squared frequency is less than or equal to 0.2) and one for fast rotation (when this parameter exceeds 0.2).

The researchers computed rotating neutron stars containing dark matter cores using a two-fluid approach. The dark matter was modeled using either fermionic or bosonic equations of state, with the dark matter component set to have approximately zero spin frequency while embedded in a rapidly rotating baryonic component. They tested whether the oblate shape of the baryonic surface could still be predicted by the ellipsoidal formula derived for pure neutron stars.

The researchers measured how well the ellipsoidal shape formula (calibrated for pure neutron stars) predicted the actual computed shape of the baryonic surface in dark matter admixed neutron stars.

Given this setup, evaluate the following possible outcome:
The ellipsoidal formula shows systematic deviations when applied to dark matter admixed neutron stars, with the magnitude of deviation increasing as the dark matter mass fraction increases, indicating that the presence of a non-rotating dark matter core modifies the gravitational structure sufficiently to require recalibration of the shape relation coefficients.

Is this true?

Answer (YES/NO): NO